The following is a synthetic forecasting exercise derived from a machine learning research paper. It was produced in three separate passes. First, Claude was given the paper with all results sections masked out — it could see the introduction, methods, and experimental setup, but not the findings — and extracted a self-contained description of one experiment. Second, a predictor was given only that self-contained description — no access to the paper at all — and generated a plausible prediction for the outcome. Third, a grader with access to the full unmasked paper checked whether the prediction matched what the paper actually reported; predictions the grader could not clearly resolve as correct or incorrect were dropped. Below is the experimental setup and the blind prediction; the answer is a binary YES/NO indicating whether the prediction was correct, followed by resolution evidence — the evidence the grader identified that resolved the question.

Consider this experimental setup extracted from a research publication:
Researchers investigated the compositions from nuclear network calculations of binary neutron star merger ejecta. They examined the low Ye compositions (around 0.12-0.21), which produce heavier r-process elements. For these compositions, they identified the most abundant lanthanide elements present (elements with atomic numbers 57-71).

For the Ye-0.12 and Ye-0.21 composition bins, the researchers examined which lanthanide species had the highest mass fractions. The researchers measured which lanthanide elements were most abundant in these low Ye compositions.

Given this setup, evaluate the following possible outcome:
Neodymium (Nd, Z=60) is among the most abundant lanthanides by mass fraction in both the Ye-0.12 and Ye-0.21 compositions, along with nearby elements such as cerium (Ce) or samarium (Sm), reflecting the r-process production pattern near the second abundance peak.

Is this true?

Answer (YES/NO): NO